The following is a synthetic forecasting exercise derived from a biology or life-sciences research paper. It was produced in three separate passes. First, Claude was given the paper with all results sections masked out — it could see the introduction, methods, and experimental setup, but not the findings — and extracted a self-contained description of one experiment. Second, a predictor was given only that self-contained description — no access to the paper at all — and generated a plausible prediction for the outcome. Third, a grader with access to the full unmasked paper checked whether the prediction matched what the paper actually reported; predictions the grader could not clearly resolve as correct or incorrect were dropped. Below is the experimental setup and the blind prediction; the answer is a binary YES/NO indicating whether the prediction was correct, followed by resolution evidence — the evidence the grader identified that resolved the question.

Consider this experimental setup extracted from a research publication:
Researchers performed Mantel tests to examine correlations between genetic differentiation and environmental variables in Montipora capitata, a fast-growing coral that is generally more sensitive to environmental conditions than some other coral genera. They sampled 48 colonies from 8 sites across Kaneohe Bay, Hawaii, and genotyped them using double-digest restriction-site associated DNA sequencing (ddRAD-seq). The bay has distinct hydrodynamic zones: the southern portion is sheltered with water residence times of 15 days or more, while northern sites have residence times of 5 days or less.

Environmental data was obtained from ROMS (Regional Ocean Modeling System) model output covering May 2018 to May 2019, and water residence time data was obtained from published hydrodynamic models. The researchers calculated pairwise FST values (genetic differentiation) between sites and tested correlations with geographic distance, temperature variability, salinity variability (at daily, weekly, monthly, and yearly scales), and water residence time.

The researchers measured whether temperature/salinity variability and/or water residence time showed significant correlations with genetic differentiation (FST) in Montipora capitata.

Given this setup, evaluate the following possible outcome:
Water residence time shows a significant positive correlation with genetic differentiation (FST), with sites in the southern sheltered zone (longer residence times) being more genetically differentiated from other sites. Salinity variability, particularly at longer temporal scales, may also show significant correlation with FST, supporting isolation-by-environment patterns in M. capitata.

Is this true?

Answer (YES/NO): NO